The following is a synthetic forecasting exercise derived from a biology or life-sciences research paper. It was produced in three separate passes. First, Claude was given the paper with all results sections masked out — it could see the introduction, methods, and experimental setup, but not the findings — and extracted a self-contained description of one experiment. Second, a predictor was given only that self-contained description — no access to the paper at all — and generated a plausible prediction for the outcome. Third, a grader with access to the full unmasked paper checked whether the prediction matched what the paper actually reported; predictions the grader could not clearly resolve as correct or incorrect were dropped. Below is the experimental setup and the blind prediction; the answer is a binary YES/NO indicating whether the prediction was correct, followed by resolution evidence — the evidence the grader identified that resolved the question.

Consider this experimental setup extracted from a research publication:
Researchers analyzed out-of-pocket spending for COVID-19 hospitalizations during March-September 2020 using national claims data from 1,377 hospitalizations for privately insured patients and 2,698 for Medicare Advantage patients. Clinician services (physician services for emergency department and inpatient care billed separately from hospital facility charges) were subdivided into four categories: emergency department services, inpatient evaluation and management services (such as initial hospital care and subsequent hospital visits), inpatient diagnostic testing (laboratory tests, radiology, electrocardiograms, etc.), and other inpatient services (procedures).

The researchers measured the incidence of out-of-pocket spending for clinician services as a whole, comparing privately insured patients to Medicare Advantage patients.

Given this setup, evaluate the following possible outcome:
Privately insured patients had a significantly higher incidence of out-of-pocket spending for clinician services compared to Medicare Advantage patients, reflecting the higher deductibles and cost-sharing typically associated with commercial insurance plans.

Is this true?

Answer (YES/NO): YES